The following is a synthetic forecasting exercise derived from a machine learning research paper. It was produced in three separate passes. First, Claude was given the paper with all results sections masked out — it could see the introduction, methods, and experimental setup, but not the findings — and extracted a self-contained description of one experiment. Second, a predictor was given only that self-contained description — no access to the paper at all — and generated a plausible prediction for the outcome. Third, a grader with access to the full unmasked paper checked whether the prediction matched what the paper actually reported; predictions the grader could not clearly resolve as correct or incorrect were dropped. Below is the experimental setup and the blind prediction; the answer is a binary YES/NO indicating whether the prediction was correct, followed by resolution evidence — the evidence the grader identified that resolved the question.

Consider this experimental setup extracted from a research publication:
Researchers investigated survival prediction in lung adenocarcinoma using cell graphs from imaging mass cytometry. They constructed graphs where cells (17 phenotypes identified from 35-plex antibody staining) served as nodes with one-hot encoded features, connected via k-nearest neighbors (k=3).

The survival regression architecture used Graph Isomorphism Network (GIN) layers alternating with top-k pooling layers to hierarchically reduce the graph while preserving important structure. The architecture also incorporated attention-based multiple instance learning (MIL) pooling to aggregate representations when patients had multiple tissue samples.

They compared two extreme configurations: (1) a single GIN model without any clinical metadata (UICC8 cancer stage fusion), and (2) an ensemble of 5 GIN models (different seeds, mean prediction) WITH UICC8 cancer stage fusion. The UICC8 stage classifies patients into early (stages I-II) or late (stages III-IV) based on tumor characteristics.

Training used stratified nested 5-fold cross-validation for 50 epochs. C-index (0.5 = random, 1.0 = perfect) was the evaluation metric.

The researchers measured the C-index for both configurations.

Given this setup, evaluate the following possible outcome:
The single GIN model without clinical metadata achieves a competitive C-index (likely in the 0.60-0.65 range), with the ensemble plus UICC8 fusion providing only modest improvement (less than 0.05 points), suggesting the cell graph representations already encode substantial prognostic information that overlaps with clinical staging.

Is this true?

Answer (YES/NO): NO